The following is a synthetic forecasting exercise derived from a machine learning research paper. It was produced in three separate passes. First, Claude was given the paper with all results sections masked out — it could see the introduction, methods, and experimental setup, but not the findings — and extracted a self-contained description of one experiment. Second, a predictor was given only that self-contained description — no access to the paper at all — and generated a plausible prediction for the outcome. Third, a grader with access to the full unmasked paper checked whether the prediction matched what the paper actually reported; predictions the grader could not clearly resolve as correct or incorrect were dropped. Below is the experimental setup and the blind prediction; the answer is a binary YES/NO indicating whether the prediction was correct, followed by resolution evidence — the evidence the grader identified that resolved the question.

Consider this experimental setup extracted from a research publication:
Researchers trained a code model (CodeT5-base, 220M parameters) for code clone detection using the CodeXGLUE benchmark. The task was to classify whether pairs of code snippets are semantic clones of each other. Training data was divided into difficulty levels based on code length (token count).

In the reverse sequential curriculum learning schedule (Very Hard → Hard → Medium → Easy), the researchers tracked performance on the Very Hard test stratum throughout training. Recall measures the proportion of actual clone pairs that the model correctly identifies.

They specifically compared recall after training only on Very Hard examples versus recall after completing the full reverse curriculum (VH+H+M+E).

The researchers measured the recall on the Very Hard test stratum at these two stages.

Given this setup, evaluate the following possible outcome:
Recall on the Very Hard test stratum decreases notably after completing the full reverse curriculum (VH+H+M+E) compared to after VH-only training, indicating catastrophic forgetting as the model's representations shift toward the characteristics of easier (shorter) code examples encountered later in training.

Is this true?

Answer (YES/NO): YES